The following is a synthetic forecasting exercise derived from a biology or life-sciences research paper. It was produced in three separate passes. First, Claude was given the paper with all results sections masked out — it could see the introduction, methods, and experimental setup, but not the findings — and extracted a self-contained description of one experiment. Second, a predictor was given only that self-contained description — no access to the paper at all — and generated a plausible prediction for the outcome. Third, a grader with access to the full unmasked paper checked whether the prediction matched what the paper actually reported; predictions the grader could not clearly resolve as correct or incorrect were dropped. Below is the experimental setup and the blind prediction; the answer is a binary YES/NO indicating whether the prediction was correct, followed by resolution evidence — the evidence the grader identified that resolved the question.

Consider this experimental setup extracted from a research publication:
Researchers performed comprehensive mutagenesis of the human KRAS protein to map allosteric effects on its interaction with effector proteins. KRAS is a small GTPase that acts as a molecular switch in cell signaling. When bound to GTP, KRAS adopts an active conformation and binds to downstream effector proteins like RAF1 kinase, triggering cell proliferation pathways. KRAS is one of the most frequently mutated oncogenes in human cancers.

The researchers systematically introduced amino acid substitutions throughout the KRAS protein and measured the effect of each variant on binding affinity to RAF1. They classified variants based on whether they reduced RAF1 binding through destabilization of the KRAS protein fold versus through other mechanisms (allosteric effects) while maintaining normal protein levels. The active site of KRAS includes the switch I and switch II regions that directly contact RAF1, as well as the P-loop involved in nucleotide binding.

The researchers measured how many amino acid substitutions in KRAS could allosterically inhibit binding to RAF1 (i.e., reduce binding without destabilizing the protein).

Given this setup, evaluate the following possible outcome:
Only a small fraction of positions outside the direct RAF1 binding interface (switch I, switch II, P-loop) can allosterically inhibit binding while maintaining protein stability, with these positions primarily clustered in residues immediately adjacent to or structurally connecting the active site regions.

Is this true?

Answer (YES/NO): NO